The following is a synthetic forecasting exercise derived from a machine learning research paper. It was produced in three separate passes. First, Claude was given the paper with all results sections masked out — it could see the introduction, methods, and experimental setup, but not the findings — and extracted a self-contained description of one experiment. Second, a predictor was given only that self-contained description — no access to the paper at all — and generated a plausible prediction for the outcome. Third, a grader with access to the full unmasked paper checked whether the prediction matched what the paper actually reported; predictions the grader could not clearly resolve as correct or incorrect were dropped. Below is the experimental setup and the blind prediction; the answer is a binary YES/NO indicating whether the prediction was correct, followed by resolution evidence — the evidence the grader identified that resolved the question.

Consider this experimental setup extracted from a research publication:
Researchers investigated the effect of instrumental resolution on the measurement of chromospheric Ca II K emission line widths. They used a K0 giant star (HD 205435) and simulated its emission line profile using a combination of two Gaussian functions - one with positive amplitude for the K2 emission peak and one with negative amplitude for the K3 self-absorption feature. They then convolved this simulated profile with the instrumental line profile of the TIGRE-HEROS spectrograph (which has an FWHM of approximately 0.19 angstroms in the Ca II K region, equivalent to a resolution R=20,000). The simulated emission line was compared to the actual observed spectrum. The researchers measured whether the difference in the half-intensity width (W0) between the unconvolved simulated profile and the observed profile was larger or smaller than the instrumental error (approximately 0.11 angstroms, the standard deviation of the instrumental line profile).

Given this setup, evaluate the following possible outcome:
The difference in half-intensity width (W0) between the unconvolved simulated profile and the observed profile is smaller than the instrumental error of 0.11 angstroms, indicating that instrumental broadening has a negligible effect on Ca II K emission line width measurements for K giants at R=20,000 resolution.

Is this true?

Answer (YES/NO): YES